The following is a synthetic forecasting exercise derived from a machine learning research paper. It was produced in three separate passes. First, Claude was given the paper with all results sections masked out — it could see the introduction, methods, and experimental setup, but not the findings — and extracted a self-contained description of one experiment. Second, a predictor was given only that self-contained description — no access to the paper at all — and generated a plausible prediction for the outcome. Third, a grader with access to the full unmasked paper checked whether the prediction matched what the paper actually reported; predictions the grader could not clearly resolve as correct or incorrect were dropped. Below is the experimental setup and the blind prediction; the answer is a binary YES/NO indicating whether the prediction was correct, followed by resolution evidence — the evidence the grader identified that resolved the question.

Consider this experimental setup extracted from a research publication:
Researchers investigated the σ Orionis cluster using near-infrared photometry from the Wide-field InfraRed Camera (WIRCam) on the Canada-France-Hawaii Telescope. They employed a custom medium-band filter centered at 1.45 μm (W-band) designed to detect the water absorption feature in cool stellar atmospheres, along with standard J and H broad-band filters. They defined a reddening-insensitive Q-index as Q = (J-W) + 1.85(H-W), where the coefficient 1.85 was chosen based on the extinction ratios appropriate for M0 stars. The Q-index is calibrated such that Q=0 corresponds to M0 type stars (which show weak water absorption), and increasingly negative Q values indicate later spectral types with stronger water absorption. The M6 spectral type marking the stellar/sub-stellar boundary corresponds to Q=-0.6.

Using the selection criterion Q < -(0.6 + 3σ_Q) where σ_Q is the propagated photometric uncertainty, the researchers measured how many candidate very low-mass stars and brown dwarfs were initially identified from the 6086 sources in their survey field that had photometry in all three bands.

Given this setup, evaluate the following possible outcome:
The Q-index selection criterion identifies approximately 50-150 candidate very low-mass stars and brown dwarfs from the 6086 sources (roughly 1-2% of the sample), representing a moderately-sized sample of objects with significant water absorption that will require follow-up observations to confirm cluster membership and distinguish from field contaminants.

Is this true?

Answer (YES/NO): YES